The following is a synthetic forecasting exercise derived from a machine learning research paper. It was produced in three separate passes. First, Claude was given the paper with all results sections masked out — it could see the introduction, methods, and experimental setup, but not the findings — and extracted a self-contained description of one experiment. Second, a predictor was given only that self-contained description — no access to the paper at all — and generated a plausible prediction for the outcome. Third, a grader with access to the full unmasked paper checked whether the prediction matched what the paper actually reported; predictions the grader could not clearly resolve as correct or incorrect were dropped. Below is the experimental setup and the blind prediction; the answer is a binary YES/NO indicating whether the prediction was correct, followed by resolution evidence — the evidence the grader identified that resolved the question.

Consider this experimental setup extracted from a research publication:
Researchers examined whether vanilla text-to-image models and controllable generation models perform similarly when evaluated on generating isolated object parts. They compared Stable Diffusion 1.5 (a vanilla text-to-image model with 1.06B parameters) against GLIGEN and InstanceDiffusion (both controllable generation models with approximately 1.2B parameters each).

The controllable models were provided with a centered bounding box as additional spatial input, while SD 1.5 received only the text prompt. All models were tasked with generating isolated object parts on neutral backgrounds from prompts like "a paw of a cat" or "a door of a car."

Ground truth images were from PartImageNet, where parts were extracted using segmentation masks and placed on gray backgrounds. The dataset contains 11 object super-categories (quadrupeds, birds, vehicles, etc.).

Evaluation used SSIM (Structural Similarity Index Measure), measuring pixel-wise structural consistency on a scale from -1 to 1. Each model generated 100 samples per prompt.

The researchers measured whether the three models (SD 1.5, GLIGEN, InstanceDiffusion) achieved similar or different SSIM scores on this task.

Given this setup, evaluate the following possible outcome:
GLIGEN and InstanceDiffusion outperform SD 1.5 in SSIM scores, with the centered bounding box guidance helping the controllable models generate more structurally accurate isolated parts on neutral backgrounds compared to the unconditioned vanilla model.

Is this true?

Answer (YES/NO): NO